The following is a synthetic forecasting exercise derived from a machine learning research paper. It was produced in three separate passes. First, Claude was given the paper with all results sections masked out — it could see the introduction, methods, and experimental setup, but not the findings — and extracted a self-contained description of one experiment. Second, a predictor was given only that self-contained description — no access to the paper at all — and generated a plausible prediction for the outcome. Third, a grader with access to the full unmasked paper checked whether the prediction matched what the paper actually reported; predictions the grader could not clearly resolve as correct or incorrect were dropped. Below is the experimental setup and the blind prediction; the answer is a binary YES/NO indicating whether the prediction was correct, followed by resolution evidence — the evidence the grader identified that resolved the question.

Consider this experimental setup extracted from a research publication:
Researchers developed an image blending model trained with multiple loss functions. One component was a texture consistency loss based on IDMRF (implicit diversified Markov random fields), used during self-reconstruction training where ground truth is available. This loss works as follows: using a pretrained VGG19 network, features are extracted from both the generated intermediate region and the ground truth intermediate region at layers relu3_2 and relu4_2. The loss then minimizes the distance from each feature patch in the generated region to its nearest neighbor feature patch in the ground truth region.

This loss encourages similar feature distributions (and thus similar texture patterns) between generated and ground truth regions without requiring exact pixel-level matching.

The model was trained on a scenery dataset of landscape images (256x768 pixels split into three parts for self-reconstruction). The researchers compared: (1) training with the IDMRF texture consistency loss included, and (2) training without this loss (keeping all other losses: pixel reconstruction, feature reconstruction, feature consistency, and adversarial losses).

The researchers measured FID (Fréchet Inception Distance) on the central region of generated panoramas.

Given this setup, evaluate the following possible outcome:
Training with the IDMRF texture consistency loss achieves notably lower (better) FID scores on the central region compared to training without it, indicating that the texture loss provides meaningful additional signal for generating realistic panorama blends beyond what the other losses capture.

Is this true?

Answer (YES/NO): YES